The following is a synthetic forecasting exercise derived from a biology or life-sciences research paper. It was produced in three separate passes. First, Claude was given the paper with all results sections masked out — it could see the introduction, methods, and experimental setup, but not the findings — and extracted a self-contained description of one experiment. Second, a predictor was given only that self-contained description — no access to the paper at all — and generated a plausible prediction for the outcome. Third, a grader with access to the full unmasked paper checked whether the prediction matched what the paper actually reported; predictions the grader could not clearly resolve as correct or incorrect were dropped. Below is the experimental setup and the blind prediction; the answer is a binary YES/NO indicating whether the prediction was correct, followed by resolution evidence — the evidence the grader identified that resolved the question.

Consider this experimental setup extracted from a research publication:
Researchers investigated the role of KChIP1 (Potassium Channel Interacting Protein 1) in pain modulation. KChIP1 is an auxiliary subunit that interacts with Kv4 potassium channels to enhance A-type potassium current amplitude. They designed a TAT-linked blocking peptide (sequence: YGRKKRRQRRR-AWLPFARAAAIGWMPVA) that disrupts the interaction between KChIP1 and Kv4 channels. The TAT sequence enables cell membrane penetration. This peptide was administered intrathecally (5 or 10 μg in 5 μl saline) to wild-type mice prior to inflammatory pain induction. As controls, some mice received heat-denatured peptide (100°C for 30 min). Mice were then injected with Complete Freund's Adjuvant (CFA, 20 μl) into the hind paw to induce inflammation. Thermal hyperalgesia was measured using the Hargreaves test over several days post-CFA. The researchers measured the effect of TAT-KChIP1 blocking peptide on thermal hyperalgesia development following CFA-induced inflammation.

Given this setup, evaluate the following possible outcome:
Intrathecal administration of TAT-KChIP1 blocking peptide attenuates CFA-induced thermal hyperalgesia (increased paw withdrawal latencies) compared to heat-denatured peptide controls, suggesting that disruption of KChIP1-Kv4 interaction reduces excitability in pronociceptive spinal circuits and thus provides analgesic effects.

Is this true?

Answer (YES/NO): NO